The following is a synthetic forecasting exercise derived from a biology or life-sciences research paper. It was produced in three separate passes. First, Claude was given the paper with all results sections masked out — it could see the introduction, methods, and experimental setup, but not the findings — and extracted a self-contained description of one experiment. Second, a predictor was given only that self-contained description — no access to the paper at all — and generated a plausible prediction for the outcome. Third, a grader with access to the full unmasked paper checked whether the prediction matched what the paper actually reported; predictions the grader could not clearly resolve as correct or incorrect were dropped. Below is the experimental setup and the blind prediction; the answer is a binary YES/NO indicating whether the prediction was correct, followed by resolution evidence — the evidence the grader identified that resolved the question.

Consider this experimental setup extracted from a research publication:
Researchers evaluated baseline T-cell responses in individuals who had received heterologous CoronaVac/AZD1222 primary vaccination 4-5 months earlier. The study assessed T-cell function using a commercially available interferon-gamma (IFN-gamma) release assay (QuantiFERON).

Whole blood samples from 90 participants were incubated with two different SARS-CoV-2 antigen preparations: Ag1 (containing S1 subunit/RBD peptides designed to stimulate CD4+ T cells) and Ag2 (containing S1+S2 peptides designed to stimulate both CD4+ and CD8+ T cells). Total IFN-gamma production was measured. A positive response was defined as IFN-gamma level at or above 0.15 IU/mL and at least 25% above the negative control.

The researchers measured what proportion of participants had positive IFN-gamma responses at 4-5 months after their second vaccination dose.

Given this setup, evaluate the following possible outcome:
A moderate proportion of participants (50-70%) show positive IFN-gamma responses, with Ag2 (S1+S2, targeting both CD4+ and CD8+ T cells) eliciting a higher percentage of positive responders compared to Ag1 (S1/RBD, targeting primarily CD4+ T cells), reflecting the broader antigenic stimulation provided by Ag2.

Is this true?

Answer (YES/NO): NO